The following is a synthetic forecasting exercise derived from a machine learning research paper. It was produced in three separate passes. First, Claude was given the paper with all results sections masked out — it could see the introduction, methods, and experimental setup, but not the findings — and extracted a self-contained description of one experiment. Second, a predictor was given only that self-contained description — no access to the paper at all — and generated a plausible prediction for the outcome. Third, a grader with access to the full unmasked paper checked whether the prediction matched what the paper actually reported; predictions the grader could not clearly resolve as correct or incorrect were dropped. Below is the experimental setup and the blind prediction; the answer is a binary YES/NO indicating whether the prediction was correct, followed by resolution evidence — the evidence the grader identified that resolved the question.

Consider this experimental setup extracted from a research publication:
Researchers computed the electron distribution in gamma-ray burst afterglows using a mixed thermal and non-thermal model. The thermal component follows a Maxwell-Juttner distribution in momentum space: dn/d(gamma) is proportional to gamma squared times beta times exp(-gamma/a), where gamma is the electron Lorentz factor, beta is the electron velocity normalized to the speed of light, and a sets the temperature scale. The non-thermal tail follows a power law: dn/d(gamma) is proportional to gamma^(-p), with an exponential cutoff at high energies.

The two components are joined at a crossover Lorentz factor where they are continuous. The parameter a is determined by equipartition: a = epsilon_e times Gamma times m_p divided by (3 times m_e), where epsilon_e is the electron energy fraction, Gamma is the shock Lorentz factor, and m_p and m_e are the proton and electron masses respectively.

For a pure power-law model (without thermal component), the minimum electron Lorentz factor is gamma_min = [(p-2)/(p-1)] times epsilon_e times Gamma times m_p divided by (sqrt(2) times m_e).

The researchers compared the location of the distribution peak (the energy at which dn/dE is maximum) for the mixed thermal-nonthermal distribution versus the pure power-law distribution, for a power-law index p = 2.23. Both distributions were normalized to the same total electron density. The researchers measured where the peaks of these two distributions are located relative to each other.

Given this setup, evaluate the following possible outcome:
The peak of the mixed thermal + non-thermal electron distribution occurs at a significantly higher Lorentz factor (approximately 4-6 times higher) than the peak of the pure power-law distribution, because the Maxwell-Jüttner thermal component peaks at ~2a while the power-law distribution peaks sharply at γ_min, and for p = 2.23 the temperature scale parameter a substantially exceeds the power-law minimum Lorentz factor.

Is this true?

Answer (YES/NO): NO